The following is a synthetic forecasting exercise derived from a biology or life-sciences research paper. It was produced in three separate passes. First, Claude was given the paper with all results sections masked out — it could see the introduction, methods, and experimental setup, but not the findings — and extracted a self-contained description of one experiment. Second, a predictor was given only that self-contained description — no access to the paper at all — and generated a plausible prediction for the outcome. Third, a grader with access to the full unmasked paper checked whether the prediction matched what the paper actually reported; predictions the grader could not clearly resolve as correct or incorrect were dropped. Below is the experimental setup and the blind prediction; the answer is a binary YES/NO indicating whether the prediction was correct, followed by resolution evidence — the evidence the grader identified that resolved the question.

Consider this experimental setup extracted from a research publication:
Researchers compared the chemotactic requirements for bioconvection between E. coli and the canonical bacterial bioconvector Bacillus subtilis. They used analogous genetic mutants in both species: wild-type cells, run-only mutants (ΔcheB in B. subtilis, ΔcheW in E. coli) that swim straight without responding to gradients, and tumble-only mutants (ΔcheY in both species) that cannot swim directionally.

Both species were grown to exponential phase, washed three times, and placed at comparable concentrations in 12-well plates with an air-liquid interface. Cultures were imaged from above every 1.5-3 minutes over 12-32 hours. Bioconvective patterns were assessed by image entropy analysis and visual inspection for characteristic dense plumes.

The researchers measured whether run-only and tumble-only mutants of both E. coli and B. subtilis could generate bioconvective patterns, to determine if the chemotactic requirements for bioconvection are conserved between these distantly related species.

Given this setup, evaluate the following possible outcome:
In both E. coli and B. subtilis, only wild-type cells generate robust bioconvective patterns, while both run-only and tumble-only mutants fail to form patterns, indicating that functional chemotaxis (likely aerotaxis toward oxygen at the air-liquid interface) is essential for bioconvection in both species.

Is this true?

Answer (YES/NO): NO